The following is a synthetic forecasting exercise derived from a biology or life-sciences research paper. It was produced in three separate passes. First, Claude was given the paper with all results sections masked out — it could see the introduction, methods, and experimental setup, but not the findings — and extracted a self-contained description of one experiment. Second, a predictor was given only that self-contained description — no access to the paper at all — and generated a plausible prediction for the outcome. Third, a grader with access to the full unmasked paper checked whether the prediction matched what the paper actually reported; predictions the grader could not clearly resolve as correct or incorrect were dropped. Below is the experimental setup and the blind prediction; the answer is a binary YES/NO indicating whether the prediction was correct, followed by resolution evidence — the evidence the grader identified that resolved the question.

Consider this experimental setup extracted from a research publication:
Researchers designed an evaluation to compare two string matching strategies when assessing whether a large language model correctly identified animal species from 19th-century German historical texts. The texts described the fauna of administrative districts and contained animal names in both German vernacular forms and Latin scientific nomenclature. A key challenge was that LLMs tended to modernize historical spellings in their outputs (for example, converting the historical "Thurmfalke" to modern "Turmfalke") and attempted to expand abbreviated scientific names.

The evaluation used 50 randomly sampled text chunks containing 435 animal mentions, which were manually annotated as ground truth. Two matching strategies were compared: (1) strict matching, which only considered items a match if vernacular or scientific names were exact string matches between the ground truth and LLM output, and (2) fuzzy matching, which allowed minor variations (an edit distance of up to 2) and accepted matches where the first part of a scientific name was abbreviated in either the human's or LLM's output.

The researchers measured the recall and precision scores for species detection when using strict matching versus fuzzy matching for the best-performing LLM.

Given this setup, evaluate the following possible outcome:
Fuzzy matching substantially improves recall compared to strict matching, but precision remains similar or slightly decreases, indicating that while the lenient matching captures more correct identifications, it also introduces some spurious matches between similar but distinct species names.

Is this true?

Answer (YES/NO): NO